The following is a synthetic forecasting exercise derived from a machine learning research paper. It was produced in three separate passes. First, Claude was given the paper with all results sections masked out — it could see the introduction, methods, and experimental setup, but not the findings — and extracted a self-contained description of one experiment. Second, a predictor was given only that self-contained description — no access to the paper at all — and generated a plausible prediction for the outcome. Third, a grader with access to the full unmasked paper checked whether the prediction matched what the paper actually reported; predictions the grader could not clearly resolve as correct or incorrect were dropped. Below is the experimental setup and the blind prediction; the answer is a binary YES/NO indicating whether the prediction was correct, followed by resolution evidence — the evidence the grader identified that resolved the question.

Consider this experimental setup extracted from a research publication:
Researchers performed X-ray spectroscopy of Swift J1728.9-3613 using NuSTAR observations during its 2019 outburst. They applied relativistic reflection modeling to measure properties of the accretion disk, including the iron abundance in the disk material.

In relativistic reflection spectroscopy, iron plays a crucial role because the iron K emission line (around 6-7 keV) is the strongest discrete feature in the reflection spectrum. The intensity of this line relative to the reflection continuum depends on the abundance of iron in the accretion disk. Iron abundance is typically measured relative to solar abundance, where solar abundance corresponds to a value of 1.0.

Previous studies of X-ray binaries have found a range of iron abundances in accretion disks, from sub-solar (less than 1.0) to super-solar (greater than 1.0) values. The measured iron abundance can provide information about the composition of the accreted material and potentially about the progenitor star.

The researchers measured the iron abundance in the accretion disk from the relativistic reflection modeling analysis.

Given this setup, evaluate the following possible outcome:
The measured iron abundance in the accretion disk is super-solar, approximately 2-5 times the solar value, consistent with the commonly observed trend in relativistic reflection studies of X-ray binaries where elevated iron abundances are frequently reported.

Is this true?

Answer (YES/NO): NO